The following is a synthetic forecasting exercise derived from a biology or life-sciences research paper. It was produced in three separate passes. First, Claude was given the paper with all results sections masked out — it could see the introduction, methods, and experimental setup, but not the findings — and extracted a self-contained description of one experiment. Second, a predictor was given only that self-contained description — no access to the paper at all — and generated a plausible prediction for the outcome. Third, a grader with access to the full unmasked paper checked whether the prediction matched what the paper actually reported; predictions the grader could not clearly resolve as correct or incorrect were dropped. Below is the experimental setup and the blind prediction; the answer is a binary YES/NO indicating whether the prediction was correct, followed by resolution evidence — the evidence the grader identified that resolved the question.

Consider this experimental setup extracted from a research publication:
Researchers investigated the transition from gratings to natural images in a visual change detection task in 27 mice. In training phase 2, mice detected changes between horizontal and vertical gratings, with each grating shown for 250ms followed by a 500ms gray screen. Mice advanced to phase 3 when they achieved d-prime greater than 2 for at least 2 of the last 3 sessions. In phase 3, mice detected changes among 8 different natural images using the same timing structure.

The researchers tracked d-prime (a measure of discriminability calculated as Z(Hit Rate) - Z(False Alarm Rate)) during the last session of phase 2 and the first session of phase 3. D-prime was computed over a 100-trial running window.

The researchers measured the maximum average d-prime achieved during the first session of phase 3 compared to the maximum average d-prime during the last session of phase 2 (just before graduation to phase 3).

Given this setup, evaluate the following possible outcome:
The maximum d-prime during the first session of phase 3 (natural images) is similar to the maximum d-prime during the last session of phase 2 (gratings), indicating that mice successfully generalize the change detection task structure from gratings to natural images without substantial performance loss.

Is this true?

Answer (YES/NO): NO